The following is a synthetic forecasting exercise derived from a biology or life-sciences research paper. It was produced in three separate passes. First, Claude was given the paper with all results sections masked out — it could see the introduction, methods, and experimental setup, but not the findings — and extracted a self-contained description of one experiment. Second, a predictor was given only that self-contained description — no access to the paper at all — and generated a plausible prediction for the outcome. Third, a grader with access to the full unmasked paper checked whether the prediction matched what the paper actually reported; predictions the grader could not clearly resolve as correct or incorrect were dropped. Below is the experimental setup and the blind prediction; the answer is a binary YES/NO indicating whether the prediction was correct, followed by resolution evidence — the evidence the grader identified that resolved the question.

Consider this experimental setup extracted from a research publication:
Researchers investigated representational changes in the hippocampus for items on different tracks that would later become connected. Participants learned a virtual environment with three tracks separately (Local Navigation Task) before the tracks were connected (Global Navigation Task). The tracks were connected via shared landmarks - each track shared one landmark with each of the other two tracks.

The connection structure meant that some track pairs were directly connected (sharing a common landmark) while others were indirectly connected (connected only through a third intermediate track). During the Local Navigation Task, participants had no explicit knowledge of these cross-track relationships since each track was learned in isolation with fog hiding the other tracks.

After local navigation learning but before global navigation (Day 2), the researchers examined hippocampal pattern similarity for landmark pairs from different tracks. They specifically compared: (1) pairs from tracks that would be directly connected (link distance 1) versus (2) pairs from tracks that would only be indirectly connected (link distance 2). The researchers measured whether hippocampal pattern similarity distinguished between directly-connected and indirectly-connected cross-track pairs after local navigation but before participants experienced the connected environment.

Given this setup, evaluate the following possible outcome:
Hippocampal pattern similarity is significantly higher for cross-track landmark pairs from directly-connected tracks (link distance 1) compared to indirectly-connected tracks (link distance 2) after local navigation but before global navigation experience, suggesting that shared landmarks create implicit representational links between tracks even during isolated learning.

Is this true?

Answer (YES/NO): NO